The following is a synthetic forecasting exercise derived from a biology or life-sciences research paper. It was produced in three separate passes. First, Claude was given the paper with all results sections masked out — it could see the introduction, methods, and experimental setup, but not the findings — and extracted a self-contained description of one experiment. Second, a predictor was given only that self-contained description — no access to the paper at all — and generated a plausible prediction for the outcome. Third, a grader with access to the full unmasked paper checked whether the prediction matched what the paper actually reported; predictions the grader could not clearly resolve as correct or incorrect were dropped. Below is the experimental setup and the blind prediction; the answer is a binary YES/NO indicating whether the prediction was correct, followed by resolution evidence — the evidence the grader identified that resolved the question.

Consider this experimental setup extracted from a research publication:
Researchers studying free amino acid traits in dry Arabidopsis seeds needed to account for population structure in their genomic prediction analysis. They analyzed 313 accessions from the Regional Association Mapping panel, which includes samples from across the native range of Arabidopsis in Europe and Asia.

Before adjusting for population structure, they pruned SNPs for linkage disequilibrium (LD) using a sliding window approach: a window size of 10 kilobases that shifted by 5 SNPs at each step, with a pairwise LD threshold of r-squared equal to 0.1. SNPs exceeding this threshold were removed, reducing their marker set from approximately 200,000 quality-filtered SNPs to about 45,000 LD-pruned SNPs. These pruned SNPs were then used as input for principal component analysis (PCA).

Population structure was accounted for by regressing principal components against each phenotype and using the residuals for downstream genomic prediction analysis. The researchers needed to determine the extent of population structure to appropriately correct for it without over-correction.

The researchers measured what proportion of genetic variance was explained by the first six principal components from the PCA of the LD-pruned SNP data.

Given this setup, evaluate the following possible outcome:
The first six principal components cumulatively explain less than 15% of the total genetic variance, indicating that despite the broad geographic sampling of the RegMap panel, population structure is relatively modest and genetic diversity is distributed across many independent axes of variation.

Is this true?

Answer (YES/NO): YES